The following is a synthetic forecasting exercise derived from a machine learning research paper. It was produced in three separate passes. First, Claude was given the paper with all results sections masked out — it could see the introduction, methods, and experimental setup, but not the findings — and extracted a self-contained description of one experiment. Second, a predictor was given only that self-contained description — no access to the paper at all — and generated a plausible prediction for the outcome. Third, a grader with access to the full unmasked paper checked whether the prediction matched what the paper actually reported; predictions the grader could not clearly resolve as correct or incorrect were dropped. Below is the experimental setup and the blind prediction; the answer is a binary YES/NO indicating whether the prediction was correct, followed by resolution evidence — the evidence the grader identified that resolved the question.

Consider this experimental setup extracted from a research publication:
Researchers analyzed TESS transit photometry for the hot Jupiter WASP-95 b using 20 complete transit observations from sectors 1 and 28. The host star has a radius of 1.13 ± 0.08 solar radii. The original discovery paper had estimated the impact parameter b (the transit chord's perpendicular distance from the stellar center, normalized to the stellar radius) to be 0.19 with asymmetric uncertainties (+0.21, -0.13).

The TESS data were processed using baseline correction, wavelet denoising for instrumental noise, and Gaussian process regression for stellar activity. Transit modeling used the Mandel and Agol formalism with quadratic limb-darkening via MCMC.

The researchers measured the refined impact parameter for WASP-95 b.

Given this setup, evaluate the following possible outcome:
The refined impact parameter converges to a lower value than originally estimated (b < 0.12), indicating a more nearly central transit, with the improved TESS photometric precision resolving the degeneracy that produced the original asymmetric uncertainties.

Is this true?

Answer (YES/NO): NO